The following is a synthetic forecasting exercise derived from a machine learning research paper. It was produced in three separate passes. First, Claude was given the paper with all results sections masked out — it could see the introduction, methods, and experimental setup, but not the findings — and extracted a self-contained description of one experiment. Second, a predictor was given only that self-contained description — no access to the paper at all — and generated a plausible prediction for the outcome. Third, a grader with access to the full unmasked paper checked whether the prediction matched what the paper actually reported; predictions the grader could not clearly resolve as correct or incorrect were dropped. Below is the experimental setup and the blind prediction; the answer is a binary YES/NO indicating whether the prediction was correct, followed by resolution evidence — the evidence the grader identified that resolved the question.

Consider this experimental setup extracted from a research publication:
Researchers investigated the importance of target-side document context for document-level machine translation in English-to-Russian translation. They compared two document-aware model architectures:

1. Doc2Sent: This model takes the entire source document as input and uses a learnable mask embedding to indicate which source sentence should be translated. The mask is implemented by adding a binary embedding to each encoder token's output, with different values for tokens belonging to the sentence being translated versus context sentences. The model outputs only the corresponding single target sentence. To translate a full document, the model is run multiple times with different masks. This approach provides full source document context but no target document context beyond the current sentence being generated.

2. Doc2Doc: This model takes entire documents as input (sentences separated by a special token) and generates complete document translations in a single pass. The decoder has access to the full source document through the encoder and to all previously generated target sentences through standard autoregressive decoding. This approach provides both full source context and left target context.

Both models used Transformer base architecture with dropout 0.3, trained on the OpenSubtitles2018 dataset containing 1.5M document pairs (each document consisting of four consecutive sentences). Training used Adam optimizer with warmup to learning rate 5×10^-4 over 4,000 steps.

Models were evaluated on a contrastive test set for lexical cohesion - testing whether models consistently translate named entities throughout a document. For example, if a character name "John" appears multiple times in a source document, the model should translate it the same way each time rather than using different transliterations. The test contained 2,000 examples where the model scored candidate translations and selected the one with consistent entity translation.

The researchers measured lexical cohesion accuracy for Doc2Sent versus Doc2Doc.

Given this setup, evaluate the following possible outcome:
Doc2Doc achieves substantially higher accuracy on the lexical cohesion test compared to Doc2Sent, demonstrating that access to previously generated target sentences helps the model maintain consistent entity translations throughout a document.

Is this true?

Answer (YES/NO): YES